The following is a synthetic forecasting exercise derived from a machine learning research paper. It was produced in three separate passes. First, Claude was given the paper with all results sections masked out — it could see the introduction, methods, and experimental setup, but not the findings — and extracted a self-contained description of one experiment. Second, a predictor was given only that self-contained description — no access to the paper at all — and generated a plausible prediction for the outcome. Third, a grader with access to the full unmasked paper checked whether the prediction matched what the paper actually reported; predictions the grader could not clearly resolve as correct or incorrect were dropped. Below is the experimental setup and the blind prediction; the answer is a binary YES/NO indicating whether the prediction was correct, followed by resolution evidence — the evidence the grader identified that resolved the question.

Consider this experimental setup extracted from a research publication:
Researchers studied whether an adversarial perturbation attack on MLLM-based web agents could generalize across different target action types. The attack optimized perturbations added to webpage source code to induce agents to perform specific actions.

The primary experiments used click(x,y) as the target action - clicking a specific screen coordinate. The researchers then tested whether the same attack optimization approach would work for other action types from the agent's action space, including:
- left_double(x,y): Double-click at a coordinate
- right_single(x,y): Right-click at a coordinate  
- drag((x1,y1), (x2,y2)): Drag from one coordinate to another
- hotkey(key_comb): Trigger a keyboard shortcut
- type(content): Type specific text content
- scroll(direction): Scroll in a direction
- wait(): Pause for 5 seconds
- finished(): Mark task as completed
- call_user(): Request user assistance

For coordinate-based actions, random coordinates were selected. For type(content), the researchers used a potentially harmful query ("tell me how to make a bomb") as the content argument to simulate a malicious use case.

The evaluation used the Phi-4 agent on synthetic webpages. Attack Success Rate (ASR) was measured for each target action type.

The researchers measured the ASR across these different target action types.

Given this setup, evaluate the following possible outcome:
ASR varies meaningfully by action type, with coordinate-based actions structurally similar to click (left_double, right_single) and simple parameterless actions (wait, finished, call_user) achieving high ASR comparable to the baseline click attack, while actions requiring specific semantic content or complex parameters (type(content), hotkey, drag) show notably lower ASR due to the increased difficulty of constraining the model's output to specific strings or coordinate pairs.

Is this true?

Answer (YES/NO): NO